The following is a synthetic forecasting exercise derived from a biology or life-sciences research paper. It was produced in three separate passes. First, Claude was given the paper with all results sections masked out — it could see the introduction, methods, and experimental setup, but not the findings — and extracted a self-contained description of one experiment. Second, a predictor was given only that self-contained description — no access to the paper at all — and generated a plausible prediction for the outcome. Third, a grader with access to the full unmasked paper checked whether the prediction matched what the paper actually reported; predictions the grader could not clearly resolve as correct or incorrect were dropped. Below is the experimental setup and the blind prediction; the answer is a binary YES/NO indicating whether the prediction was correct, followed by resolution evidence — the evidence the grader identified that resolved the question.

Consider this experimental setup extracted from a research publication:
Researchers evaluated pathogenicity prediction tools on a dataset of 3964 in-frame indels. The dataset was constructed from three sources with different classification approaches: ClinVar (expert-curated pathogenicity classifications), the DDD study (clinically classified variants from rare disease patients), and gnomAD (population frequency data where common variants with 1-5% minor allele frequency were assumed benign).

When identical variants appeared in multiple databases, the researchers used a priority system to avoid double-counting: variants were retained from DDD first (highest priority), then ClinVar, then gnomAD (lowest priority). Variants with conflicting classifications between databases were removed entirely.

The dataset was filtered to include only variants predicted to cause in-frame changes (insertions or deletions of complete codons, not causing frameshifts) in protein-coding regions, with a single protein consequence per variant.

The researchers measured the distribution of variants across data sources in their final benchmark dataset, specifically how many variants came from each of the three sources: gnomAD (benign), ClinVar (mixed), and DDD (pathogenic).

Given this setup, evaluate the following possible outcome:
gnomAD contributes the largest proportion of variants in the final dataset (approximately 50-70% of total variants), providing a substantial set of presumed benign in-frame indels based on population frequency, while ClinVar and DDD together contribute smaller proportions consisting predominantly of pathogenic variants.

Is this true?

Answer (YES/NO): NO